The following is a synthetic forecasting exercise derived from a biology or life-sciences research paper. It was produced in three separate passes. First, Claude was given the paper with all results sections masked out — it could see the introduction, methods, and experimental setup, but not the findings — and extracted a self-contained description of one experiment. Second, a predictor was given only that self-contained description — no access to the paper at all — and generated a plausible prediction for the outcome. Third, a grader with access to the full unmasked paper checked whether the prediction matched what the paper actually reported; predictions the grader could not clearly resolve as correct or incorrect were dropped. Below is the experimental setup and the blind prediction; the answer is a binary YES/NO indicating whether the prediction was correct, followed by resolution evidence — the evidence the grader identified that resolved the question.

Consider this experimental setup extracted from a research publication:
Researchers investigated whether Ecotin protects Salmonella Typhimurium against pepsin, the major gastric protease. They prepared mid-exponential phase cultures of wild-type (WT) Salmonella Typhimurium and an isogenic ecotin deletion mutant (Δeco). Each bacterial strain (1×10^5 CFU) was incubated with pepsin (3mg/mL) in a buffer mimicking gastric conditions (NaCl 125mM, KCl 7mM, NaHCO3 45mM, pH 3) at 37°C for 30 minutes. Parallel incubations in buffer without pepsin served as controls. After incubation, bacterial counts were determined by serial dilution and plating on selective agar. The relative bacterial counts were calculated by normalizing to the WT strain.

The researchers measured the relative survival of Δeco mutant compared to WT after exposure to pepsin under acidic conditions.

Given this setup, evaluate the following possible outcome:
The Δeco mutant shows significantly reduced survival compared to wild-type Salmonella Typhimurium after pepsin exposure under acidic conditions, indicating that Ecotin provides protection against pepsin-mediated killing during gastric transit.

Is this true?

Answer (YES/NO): NO